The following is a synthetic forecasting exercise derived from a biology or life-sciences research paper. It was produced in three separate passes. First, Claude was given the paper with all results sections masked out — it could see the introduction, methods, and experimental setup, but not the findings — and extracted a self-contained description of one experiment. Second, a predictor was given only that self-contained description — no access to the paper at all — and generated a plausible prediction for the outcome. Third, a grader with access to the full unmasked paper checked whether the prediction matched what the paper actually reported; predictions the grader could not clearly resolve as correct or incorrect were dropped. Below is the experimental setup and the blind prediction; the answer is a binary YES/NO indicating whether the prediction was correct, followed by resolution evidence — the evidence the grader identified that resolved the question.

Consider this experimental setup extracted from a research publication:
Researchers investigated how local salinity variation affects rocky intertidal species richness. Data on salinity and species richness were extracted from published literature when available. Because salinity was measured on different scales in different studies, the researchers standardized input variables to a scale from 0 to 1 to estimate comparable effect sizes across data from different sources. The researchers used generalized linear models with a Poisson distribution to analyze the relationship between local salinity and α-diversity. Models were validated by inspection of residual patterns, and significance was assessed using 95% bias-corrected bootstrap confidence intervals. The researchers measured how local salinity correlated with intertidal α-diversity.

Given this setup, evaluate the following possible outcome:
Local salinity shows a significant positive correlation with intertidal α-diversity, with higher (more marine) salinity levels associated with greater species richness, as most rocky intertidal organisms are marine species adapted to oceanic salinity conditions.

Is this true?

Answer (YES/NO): YES